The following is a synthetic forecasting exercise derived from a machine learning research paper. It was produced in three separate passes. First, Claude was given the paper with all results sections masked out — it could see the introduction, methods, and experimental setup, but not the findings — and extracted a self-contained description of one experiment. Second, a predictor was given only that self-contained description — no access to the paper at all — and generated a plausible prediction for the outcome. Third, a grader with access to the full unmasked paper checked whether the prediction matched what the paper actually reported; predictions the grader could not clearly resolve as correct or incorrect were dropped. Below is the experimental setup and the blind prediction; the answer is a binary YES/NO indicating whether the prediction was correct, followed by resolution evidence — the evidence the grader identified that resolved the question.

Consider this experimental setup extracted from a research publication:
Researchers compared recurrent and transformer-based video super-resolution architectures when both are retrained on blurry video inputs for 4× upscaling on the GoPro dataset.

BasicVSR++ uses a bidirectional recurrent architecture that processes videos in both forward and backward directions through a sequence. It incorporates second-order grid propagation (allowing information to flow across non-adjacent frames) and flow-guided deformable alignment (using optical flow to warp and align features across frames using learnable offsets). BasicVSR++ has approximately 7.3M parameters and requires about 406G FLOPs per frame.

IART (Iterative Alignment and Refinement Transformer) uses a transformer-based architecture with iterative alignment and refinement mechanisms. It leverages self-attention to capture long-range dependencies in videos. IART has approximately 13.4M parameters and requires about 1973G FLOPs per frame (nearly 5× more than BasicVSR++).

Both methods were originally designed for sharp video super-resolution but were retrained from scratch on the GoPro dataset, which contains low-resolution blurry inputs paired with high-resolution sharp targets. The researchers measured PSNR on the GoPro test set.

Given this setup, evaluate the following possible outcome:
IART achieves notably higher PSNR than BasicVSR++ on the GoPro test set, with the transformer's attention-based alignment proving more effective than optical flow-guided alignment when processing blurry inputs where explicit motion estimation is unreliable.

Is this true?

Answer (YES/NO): NO